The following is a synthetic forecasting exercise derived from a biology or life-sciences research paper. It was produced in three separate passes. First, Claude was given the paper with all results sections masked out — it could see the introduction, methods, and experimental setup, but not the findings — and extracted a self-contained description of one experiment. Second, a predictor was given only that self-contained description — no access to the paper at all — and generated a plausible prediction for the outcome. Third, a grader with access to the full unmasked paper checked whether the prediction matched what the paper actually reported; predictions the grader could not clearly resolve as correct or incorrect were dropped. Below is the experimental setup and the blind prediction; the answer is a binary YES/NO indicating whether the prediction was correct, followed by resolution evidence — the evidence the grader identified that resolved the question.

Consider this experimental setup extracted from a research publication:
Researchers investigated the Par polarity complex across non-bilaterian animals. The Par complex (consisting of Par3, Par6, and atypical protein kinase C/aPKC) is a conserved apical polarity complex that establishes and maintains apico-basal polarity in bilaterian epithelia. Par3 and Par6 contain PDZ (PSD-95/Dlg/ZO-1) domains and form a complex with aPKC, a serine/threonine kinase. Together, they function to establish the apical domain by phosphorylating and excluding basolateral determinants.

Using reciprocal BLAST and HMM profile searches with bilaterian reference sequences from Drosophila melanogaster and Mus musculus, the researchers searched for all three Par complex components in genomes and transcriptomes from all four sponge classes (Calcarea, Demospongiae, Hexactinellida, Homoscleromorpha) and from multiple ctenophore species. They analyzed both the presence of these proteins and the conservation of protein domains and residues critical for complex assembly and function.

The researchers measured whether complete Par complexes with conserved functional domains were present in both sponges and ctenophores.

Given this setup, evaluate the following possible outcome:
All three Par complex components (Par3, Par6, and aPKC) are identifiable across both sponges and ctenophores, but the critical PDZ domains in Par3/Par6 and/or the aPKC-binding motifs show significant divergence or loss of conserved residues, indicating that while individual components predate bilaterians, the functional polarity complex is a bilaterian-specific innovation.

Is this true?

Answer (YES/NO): NO